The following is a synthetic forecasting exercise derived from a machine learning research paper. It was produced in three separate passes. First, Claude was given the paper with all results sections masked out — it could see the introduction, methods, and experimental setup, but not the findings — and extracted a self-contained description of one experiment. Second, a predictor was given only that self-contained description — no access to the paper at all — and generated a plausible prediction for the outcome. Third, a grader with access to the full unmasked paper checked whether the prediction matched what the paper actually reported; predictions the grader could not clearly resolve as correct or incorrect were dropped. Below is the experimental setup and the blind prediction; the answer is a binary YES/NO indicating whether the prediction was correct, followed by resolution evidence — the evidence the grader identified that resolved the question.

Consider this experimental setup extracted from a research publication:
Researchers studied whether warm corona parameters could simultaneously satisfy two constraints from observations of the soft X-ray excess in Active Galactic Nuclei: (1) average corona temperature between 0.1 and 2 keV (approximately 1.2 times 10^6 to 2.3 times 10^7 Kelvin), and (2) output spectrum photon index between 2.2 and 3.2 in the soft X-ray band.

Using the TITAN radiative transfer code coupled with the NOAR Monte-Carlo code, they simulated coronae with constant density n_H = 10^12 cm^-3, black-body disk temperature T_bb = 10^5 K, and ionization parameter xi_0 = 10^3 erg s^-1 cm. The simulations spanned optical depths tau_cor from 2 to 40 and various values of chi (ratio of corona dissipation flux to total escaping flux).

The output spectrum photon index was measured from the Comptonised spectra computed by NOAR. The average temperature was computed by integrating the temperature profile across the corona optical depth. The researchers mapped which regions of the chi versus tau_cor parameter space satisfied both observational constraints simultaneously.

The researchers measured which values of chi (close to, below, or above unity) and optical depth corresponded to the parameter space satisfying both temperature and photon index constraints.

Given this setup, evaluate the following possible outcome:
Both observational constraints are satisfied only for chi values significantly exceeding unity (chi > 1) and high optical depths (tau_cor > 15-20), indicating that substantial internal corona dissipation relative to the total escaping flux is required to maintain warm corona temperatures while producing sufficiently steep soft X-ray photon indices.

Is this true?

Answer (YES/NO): NO